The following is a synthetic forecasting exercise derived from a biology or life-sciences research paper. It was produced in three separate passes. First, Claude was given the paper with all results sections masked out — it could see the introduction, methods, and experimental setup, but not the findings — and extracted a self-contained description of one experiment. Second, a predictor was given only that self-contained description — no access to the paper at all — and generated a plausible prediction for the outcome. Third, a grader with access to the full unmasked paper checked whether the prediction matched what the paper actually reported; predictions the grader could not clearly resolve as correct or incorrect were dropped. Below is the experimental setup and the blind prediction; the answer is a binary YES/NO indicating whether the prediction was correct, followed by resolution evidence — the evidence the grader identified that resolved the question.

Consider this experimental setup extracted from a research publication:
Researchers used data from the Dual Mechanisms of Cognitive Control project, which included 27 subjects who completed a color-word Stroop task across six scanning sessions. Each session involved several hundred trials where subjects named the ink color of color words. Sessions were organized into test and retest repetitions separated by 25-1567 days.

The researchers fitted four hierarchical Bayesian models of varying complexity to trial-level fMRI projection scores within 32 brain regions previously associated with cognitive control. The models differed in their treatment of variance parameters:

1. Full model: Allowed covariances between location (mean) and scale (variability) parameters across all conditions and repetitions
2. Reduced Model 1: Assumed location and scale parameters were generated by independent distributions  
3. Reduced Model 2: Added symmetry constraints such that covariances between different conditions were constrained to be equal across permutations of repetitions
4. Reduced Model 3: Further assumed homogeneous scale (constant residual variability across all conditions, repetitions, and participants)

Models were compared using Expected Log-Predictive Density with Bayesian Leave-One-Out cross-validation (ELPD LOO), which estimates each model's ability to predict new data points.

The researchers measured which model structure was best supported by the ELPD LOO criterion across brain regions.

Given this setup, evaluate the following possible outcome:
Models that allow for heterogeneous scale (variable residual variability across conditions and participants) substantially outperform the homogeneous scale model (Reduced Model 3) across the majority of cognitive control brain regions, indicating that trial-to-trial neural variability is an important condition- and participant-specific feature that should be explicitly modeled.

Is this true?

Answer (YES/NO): YES